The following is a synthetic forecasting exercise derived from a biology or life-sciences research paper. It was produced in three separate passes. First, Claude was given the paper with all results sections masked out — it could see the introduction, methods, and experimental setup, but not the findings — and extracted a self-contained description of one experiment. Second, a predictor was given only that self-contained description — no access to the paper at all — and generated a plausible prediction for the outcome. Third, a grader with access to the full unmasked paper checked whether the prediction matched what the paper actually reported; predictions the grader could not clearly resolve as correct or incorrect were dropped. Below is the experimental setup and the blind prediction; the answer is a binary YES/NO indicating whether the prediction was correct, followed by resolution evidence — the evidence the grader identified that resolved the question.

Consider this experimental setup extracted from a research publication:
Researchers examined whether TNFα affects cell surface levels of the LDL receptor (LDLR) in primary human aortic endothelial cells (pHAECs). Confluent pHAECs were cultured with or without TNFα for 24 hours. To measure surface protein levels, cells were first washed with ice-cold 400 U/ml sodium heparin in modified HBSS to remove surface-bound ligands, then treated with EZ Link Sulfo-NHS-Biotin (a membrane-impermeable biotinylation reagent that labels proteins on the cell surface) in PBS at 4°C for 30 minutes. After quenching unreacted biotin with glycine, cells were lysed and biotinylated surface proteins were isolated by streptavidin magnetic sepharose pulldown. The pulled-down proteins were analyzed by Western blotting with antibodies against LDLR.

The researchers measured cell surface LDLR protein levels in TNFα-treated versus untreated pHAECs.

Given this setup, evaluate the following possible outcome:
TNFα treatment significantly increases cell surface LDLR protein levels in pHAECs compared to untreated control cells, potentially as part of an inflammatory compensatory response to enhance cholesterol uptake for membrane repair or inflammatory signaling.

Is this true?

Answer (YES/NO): YES